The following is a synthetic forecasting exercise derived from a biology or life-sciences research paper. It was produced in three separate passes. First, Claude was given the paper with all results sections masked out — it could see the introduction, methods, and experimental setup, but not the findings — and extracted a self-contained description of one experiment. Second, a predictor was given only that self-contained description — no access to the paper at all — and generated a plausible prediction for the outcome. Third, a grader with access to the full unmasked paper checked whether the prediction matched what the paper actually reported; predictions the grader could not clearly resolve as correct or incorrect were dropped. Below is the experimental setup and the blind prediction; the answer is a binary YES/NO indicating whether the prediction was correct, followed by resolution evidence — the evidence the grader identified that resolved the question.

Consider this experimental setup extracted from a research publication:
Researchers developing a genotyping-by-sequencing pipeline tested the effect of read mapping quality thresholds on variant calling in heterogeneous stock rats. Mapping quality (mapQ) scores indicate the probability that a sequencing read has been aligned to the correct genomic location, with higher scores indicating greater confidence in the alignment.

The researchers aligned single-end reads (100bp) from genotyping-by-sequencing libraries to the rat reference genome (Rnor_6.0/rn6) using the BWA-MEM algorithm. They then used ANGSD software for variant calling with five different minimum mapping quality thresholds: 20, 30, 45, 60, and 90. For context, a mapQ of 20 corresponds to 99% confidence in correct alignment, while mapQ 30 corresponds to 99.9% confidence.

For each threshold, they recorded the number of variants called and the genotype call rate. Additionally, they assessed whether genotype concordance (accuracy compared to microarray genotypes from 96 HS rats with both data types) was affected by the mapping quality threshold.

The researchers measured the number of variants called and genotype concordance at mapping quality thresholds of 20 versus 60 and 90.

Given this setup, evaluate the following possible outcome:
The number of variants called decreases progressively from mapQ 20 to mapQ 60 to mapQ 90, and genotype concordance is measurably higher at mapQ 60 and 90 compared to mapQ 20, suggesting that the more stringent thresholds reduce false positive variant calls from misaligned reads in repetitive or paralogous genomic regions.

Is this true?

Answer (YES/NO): NO